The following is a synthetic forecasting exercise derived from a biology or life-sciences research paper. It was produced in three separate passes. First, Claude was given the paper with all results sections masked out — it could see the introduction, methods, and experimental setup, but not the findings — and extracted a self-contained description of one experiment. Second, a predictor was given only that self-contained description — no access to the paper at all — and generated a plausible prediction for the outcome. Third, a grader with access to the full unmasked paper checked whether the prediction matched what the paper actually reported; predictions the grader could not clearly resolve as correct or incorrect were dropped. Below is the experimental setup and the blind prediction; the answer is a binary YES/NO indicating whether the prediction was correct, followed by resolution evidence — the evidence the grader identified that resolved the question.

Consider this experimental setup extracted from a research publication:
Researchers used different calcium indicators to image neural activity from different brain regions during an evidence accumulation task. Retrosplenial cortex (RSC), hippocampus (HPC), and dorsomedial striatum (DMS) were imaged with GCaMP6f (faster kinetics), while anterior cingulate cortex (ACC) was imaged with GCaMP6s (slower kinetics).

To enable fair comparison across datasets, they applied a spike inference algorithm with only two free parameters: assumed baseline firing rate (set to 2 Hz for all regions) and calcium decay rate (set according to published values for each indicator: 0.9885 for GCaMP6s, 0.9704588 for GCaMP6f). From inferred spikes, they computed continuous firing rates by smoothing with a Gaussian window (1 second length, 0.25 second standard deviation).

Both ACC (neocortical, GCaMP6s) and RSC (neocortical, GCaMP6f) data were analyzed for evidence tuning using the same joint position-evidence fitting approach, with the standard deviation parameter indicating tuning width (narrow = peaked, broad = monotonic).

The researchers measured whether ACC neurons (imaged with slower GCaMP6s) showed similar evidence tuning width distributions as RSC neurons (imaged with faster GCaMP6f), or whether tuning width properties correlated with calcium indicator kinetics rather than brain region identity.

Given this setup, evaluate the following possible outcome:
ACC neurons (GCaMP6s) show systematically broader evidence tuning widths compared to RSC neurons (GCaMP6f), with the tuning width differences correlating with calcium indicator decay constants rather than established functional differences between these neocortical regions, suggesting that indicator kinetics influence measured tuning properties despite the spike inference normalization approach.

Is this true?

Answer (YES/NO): NO